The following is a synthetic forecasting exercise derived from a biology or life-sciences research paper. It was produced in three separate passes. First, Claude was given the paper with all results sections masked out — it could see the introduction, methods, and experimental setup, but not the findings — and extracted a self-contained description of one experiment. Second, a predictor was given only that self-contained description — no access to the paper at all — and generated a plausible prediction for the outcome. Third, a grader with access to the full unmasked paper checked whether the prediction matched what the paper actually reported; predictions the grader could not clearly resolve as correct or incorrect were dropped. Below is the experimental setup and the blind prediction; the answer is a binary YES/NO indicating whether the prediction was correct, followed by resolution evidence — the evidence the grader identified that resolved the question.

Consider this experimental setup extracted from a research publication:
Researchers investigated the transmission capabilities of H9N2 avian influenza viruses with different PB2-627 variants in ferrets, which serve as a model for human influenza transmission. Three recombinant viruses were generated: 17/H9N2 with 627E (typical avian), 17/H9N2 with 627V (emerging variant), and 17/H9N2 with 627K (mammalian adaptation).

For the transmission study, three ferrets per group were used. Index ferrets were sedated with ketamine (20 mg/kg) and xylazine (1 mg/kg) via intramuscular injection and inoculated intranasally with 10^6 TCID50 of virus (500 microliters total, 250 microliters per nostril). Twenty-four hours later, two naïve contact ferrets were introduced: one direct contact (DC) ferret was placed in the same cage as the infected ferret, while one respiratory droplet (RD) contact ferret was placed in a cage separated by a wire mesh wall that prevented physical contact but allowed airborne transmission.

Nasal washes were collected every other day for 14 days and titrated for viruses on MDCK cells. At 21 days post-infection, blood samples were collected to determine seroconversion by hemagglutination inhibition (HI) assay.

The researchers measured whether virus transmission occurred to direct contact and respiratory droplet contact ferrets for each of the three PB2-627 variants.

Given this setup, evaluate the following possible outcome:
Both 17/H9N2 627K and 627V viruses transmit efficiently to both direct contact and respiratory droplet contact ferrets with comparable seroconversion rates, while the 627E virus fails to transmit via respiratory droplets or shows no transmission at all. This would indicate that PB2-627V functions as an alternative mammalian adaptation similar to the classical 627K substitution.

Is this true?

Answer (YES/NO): YES